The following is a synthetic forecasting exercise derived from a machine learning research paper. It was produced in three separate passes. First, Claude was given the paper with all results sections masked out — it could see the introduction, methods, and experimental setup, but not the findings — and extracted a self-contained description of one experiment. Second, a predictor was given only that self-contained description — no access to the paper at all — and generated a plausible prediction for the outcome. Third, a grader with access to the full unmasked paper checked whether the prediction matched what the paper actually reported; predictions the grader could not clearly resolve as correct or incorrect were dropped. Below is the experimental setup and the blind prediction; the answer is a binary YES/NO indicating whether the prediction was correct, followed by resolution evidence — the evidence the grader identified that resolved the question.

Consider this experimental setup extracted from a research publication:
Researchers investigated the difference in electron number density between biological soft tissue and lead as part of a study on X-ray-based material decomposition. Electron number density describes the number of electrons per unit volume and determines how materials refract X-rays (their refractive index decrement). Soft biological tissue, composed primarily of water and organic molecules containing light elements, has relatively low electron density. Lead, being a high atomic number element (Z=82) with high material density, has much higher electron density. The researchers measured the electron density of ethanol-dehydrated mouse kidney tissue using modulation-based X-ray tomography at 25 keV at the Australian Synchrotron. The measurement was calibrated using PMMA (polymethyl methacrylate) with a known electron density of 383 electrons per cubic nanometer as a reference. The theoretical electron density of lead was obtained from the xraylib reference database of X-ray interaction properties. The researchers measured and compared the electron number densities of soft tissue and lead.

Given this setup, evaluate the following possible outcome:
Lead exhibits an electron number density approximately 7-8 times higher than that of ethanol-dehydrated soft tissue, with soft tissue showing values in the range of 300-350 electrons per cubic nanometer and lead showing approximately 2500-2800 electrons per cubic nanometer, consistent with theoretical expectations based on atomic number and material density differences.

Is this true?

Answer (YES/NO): NO